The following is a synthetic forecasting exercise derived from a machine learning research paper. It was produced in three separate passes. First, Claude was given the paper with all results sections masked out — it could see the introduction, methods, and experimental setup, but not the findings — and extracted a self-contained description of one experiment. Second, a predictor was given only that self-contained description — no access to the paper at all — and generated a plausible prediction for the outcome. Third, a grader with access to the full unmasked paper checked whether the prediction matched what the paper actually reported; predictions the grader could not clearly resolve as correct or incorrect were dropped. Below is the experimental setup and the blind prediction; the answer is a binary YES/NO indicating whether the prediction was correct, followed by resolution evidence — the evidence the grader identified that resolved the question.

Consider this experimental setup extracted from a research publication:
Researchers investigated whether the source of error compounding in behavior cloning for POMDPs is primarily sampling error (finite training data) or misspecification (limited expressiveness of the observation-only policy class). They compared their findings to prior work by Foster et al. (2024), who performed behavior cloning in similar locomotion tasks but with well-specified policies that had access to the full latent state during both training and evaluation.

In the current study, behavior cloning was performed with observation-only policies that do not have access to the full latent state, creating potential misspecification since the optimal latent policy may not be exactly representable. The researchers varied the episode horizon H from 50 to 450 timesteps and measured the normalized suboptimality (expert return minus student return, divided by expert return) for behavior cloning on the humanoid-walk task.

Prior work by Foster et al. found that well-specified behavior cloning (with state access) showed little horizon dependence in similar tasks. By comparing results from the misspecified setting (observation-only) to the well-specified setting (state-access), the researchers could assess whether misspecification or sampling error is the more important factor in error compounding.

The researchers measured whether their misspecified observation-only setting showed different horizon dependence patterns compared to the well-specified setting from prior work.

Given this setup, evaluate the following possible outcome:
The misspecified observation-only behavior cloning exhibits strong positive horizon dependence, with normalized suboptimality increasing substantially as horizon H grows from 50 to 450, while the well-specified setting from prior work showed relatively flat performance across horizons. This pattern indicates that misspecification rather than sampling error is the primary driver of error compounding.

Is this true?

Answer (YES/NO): YES